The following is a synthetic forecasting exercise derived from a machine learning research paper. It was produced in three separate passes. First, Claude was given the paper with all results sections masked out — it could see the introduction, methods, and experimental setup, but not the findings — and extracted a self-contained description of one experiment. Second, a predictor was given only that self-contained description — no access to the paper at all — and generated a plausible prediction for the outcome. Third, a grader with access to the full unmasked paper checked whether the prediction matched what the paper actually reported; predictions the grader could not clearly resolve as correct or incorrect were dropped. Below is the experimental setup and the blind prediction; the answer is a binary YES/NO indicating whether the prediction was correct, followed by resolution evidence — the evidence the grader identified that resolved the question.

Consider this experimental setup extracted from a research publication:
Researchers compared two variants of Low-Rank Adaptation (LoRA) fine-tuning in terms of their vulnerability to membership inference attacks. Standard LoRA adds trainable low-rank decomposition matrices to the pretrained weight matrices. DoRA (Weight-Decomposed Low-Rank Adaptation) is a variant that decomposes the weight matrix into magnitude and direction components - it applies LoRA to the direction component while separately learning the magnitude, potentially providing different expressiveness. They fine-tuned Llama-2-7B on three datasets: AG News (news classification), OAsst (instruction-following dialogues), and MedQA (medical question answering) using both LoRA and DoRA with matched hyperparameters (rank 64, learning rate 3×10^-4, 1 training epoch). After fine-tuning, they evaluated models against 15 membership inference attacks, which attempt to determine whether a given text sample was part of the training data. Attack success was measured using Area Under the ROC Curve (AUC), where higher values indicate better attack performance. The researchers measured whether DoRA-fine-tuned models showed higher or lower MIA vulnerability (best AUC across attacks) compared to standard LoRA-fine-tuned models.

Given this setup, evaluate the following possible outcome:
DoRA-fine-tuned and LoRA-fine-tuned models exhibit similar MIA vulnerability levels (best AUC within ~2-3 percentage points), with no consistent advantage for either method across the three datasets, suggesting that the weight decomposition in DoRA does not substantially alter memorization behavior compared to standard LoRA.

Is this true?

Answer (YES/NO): NO